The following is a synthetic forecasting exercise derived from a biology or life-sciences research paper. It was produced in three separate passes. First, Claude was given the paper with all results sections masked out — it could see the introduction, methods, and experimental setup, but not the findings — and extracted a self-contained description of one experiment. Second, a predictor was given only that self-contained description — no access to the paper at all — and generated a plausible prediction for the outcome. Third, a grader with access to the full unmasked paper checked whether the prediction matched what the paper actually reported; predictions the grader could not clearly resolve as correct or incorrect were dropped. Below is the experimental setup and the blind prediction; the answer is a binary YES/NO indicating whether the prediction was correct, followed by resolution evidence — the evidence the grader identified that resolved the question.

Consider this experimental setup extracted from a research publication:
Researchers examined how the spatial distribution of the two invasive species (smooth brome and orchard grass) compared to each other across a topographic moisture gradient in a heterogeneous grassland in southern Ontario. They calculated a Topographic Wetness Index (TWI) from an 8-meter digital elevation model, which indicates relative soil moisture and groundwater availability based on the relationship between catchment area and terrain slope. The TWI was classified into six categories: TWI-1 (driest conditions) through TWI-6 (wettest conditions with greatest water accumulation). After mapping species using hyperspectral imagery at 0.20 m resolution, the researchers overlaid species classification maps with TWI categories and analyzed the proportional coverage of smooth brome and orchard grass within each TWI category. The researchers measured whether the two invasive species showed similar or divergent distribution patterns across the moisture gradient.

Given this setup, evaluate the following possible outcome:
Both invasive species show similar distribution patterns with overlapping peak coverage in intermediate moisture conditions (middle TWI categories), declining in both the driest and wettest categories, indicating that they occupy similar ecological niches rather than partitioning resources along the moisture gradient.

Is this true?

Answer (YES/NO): NO